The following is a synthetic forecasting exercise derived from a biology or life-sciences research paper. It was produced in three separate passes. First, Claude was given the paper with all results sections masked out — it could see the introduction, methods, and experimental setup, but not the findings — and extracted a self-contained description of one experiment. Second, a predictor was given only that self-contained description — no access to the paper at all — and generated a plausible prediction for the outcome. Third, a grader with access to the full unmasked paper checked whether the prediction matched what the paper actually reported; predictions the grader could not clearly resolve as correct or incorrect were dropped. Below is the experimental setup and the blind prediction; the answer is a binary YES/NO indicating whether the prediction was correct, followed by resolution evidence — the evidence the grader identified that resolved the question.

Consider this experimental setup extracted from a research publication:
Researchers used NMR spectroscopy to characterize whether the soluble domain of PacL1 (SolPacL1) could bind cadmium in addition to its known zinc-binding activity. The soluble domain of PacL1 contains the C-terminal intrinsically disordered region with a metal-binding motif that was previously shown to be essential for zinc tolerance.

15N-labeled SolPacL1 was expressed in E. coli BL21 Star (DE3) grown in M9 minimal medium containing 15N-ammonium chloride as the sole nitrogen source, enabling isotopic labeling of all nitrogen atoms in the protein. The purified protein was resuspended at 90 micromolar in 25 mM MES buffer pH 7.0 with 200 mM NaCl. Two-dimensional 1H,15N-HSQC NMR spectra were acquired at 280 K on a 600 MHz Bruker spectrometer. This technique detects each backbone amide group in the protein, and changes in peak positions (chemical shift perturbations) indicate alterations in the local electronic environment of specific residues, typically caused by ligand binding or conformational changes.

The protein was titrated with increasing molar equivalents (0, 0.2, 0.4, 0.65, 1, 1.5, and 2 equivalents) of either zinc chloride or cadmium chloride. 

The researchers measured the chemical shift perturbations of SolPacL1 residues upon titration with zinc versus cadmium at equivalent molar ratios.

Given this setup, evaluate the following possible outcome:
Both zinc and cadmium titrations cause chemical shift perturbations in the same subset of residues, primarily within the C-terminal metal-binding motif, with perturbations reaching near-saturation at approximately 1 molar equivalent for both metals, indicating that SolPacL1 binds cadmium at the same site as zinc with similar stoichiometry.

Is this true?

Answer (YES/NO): NO